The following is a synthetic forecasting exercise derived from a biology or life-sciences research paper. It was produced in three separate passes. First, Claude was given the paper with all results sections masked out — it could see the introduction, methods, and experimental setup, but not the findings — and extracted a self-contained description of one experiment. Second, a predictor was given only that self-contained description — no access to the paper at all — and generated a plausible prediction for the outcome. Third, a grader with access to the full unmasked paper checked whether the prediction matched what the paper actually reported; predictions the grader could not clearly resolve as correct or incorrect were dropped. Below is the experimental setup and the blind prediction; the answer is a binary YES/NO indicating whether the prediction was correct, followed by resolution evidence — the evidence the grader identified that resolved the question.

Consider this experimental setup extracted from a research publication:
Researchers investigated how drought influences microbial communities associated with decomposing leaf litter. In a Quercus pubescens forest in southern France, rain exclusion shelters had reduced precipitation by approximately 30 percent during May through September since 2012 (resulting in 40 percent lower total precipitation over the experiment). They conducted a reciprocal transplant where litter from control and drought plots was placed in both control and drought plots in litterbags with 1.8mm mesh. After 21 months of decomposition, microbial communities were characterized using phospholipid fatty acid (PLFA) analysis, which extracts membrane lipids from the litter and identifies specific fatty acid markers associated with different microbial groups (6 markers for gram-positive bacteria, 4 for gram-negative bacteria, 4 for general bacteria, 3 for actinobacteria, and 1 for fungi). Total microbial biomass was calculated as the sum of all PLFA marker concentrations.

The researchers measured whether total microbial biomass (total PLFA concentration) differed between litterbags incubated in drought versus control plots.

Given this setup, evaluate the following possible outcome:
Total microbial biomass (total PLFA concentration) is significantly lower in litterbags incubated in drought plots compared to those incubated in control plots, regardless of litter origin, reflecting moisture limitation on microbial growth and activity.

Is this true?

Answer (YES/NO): YES